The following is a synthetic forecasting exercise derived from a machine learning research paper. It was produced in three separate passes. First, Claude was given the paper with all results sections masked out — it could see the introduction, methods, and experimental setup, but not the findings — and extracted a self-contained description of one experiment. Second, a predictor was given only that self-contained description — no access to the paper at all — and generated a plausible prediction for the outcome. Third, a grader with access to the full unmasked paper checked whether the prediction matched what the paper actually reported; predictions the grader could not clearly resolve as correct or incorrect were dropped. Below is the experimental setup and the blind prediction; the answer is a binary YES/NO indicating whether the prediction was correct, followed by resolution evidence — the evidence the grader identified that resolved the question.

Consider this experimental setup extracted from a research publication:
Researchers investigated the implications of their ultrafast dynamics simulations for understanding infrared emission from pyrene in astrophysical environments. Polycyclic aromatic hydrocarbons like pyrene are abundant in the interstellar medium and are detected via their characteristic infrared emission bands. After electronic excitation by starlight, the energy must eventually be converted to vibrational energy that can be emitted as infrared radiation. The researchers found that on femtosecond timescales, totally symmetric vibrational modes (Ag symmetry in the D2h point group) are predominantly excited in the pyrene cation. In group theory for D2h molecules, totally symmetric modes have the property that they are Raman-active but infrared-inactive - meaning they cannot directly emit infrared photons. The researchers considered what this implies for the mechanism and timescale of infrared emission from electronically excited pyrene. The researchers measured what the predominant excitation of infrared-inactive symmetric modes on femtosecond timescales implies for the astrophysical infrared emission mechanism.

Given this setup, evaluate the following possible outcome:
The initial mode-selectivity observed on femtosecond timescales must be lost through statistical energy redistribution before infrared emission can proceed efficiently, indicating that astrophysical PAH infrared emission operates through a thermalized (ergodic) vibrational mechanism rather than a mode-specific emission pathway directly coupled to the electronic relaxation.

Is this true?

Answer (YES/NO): YES